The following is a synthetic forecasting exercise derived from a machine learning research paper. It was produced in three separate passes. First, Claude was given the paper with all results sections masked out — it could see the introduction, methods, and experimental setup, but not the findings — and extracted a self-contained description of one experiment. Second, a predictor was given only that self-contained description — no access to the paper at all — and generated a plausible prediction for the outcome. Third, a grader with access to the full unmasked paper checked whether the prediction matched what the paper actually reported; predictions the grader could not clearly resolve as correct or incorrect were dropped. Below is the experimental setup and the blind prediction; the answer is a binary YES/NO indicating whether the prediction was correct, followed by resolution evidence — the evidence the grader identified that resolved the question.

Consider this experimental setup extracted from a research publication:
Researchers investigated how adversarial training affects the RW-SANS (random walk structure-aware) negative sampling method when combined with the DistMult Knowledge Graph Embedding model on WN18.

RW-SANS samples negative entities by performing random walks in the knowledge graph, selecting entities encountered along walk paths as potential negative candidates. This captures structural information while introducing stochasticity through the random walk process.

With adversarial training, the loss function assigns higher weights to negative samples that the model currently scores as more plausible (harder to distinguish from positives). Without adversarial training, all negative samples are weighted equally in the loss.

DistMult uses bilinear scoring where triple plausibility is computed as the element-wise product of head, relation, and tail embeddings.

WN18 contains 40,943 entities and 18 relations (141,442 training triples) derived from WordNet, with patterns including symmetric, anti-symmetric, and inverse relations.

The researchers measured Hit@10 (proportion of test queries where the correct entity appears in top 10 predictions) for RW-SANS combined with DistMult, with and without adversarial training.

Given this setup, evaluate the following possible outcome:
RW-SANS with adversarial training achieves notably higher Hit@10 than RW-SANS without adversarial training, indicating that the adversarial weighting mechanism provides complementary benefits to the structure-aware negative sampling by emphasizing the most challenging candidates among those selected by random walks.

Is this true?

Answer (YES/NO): YES